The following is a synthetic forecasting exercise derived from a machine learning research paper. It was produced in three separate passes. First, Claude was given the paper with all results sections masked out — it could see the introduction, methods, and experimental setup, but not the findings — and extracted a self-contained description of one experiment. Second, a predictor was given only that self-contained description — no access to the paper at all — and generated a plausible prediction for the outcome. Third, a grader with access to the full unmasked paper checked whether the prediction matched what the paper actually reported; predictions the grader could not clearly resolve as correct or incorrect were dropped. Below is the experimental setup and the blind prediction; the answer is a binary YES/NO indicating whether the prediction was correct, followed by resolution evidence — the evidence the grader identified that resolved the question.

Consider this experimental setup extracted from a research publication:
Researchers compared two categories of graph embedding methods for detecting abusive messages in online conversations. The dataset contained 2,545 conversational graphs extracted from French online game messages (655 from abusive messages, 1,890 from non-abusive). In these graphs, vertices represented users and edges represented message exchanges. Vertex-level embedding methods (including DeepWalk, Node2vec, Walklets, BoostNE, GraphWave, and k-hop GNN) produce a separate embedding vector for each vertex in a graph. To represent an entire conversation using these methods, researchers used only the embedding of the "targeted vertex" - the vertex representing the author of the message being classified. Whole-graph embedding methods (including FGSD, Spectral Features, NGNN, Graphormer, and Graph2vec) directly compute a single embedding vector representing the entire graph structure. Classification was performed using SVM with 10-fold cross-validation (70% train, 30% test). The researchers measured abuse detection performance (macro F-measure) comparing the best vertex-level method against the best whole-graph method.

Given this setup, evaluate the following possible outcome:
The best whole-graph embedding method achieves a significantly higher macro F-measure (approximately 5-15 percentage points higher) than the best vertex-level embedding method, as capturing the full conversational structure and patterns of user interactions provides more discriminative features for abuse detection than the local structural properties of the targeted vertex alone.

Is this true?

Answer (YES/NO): NO